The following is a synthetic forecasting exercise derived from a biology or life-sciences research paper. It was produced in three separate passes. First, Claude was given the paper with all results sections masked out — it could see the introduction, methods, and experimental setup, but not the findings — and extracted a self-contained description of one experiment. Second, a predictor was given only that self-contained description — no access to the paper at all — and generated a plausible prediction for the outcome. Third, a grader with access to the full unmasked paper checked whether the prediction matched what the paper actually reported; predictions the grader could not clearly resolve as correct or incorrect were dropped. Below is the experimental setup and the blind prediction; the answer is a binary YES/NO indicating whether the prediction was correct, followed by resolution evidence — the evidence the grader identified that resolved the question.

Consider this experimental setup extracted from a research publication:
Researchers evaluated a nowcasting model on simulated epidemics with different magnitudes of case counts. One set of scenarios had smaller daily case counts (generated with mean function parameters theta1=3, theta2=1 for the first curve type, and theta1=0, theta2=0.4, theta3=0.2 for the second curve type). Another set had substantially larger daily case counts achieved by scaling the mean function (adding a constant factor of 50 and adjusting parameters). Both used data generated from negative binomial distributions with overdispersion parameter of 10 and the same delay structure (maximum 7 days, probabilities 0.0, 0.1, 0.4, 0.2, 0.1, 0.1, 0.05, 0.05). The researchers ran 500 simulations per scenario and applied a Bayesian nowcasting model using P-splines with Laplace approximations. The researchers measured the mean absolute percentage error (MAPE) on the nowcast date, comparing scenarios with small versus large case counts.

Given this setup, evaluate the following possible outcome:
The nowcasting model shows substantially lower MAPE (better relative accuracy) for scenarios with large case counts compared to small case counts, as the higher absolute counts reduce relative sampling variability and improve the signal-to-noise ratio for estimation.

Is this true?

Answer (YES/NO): YES